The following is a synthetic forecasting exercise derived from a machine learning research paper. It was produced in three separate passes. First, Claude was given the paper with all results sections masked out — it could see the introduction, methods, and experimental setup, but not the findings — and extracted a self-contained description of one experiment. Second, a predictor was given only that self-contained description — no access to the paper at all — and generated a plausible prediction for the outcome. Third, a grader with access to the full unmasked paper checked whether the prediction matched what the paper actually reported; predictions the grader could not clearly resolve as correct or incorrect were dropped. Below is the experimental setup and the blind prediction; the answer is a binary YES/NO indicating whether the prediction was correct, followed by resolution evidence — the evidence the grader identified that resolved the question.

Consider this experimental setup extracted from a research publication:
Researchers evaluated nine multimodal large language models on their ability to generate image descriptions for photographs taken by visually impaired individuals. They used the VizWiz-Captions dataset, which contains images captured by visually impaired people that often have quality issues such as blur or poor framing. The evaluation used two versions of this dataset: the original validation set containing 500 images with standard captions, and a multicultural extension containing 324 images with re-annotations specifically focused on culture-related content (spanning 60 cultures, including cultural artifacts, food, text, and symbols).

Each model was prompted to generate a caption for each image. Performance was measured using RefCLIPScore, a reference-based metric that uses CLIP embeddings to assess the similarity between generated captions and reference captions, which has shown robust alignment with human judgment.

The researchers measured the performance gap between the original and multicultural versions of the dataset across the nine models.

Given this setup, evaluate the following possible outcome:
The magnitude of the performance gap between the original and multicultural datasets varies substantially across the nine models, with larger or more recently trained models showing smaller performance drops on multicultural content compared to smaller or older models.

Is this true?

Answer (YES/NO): NO